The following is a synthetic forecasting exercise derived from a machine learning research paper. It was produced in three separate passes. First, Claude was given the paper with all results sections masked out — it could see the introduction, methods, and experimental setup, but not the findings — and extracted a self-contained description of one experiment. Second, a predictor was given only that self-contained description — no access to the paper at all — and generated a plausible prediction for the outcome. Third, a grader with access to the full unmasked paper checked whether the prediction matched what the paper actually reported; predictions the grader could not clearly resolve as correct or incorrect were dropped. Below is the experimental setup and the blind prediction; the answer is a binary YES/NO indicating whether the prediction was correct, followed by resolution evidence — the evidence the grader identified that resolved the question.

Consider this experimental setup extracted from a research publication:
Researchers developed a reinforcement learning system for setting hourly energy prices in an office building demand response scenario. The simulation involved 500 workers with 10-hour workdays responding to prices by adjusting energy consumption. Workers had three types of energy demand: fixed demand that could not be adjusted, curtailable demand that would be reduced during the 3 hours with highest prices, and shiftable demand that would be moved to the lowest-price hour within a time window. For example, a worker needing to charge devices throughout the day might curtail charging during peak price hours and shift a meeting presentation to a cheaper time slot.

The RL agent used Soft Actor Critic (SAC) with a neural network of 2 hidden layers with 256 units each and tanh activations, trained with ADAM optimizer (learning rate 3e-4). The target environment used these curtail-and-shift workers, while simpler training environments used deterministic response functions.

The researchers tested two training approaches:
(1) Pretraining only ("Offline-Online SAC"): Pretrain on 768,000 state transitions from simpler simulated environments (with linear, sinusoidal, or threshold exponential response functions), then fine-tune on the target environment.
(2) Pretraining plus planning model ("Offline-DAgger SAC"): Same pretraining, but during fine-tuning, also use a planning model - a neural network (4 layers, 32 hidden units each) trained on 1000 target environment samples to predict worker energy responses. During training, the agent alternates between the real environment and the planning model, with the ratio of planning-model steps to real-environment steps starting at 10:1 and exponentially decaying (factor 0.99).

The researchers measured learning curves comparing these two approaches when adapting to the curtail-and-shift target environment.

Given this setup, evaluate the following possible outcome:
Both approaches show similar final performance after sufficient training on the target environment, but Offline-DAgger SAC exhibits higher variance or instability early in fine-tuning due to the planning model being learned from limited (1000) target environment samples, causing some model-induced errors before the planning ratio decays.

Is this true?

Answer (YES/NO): NO